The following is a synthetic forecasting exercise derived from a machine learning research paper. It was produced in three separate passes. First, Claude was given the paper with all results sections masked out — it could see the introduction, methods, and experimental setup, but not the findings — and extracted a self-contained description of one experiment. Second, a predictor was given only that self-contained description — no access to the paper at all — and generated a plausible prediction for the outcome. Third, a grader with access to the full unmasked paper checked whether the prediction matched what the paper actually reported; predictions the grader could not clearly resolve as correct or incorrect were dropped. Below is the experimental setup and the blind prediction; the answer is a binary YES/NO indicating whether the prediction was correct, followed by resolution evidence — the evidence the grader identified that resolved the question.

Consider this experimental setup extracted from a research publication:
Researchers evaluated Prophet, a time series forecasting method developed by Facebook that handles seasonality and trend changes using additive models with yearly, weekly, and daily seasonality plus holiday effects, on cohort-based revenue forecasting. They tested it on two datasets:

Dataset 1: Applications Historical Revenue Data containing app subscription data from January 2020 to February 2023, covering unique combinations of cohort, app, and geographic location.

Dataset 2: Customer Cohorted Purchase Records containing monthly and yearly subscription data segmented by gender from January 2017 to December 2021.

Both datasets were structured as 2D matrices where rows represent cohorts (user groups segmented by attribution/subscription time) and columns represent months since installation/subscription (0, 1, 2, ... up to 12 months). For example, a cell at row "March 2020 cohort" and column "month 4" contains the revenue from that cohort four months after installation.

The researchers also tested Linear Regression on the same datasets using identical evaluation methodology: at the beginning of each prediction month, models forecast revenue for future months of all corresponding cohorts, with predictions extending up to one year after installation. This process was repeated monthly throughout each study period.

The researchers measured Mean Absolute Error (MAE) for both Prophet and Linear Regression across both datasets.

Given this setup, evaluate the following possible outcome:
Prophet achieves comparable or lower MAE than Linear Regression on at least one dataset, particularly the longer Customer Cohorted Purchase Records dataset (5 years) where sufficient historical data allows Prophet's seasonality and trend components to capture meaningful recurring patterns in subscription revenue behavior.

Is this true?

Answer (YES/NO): NO